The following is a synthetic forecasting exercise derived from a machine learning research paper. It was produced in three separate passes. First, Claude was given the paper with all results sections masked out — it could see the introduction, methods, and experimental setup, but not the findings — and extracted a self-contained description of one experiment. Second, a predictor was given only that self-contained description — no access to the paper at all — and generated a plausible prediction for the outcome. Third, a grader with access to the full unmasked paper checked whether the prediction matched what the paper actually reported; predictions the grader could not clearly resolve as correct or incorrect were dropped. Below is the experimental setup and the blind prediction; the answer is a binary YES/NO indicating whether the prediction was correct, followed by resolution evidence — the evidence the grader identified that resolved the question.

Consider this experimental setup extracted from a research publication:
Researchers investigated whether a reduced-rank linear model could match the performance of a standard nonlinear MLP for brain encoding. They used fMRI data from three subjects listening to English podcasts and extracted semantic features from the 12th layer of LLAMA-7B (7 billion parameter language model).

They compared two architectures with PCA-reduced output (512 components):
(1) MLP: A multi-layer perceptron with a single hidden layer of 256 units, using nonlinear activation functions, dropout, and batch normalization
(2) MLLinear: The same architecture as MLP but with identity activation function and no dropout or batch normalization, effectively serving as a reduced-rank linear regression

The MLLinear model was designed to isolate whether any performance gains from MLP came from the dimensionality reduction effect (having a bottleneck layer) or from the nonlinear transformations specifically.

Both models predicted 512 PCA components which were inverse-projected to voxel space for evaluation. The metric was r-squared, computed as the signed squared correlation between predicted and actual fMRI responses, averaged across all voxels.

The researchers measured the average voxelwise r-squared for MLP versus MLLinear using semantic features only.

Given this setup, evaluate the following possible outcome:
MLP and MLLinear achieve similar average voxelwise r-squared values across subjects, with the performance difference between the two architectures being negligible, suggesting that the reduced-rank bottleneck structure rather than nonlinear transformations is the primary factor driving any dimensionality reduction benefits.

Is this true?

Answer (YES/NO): NO